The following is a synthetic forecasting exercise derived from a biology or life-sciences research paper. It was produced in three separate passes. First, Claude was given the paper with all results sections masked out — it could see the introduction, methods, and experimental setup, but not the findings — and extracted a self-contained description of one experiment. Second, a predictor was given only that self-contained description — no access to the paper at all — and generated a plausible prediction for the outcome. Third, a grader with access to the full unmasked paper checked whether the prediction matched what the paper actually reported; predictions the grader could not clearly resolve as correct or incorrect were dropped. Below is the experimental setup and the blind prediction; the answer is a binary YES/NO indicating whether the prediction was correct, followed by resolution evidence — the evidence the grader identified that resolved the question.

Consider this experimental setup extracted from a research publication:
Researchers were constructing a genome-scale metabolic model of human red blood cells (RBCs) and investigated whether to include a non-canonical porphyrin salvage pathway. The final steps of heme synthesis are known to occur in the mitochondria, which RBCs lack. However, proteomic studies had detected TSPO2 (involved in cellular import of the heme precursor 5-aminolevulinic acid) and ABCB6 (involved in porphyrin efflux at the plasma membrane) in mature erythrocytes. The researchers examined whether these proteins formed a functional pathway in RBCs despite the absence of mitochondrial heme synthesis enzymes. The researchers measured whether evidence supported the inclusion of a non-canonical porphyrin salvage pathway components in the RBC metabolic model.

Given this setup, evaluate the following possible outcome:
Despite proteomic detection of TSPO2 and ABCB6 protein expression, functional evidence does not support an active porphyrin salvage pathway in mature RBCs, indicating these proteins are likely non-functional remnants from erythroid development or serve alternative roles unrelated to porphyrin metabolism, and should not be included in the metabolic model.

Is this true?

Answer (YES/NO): NO